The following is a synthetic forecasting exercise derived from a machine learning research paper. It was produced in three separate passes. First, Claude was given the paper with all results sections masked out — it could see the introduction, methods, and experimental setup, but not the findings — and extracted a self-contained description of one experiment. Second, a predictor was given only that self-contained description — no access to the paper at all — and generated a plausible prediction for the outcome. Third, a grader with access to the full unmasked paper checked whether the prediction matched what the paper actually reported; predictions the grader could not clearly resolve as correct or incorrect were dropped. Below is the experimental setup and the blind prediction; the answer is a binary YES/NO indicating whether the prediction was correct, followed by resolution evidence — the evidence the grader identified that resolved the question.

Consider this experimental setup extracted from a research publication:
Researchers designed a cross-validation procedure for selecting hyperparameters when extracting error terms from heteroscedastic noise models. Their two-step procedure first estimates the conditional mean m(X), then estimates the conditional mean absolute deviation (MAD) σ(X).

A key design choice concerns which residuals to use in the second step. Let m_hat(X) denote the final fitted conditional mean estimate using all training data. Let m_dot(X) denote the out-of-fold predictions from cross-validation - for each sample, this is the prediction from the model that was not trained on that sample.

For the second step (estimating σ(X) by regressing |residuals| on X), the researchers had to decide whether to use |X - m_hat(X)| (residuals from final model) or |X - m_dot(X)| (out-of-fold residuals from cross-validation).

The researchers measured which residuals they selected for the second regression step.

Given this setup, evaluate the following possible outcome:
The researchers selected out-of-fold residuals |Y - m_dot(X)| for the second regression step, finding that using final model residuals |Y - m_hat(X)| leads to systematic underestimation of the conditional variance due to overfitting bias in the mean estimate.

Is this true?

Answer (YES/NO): NO